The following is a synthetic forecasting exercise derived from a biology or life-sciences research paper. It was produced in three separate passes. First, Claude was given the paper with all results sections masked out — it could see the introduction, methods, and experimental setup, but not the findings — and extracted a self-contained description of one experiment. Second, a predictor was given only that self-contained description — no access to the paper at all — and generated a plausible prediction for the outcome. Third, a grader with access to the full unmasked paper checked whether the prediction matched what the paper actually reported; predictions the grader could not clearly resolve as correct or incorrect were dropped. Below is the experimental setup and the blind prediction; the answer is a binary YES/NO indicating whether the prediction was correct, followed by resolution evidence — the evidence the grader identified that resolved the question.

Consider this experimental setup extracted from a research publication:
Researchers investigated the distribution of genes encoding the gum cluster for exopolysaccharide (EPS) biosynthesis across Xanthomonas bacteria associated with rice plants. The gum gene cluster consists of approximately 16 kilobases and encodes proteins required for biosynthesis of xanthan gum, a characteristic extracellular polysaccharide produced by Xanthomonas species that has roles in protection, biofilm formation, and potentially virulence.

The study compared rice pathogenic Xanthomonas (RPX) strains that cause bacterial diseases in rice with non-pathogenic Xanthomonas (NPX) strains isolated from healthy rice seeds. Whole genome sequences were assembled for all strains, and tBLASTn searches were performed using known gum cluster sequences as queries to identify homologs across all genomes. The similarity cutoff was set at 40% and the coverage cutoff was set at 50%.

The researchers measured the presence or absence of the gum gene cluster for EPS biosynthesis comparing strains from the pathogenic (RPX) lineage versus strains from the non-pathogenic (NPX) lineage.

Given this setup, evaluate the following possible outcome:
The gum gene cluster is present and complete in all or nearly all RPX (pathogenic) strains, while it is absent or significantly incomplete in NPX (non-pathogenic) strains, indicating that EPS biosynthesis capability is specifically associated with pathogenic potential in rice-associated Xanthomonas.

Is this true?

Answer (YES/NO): NO